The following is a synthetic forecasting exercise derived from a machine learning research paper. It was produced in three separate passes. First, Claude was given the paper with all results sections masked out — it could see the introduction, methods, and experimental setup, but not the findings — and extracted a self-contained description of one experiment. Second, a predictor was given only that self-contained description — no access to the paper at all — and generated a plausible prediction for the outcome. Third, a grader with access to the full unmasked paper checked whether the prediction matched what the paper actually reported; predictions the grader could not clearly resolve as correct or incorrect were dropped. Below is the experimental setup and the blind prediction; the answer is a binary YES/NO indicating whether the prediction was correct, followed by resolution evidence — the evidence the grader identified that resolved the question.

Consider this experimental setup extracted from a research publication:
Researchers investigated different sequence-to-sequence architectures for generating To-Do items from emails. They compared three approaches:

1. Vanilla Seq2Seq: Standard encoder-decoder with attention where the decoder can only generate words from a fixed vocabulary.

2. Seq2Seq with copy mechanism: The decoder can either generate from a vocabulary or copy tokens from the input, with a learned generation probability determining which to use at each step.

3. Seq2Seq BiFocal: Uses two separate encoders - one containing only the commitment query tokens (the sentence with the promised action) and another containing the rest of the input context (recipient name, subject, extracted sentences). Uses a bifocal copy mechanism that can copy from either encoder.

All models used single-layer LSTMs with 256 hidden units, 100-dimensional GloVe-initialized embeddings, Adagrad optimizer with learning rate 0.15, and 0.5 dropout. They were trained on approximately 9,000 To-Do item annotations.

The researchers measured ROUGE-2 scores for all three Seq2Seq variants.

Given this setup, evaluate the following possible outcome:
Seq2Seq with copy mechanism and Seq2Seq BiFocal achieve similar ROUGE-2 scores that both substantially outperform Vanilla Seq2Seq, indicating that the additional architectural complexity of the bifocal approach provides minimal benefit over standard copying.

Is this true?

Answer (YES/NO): NO